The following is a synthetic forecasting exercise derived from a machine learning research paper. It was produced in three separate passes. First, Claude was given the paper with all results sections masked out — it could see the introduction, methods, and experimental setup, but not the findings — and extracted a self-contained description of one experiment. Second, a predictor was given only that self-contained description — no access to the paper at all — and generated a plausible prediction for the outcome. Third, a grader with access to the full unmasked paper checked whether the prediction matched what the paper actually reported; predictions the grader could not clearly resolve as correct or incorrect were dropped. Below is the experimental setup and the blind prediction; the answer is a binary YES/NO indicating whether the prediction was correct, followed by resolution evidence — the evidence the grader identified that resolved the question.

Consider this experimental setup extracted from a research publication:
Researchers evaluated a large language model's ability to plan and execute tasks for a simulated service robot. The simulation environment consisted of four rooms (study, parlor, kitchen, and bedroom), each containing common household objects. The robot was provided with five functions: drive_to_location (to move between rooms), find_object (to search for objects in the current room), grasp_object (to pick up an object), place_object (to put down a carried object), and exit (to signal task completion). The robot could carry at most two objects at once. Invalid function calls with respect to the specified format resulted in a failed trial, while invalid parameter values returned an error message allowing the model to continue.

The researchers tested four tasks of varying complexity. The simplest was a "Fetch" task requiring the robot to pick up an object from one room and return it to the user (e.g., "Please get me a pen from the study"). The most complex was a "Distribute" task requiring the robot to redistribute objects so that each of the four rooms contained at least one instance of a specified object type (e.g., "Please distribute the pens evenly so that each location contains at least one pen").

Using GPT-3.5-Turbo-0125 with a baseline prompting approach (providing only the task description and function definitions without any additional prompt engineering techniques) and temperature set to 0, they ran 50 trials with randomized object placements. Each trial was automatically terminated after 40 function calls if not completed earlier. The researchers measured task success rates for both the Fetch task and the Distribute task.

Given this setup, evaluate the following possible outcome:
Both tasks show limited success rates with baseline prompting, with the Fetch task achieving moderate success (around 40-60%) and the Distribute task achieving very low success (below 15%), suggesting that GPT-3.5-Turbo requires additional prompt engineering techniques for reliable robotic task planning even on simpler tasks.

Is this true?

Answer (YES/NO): NO